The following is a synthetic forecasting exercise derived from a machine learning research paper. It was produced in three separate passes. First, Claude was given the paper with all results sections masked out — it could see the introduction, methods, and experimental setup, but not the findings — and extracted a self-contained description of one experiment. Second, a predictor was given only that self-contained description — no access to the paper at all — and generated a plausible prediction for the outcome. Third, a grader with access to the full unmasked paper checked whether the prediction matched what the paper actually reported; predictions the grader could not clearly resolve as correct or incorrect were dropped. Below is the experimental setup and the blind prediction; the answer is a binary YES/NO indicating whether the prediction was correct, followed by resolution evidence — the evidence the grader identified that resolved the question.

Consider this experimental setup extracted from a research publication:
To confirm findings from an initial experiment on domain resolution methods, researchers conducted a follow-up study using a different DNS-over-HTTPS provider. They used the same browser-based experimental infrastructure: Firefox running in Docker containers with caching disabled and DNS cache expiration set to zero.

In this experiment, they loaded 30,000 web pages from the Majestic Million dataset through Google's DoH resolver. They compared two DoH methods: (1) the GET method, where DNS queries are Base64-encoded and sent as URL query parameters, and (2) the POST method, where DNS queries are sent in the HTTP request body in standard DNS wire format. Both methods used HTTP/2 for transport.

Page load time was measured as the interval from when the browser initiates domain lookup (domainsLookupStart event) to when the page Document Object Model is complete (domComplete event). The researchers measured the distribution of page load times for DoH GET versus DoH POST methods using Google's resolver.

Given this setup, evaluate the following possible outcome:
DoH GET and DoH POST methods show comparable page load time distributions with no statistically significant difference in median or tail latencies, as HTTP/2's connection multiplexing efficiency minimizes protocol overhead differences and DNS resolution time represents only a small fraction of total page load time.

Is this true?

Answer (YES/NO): NO